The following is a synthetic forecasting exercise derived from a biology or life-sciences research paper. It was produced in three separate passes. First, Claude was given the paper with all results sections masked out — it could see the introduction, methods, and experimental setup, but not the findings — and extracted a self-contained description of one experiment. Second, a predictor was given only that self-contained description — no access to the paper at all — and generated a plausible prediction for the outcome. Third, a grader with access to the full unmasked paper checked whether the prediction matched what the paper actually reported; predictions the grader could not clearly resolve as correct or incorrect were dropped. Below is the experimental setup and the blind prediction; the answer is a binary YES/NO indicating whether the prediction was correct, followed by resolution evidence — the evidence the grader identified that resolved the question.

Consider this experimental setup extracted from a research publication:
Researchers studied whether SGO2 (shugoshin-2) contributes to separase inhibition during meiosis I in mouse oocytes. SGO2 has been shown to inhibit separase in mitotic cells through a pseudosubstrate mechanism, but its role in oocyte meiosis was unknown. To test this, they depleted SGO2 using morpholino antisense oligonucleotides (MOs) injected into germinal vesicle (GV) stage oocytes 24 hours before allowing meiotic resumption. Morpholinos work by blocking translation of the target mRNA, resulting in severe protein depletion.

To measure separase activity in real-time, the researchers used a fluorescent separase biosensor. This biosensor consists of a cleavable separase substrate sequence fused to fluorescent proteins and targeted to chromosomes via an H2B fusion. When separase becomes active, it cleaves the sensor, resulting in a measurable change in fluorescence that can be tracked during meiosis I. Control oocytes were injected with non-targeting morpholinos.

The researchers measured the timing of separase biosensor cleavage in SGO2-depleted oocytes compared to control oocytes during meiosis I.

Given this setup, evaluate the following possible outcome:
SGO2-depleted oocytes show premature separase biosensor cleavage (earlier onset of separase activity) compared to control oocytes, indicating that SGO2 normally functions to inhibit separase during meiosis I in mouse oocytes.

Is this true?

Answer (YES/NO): NO